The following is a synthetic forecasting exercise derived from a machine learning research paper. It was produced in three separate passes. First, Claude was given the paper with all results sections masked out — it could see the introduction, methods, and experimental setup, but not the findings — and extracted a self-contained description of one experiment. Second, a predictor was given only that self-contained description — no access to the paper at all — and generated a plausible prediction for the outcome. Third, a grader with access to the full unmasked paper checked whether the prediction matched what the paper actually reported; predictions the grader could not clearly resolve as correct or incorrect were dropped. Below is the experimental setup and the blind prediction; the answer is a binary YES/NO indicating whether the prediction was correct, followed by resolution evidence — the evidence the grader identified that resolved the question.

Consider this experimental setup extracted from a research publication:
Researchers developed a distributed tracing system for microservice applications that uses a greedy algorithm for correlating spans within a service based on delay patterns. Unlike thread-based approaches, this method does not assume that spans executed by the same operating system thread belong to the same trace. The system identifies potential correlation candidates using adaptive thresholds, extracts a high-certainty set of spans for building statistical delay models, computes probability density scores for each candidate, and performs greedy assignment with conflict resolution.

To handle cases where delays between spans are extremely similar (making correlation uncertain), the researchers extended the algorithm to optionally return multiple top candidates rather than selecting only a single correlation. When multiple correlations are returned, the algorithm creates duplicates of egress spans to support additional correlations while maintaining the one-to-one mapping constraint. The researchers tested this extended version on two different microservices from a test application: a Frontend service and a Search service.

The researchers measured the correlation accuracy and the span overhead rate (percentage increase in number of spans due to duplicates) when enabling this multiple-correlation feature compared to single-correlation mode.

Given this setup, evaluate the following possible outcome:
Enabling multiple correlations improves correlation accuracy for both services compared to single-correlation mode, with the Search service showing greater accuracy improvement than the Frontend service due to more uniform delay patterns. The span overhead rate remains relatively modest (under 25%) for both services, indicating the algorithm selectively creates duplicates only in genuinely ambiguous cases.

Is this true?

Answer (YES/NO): NO